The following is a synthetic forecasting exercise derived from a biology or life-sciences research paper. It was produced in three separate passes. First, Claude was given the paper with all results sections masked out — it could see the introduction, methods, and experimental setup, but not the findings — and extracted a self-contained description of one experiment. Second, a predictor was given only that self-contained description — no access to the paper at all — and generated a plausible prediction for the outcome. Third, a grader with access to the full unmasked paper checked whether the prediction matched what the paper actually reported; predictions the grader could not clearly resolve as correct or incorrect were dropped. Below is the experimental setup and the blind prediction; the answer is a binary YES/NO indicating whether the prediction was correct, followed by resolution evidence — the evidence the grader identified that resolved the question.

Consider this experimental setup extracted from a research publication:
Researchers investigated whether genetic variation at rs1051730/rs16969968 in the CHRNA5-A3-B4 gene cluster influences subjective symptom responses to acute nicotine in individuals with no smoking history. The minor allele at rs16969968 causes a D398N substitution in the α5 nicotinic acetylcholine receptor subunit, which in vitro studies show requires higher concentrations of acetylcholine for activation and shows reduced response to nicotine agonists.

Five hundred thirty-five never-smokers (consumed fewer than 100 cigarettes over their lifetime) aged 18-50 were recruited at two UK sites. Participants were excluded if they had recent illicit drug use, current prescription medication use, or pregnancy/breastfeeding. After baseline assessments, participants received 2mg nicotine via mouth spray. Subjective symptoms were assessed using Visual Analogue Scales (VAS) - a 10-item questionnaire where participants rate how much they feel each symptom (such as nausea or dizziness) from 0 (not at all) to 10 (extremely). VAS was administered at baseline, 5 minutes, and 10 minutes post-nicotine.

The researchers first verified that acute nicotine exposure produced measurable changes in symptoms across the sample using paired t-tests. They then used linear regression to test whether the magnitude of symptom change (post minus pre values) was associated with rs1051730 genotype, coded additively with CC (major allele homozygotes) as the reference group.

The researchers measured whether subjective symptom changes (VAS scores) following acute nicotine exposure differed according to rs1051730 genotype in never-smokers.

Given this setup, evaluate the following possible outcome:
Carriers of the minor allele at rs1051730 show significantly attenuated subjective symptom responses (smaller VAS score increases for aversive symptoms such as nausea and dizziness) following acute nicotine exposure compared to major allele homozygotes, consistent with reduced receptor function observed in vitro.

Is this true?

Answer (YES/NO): NO